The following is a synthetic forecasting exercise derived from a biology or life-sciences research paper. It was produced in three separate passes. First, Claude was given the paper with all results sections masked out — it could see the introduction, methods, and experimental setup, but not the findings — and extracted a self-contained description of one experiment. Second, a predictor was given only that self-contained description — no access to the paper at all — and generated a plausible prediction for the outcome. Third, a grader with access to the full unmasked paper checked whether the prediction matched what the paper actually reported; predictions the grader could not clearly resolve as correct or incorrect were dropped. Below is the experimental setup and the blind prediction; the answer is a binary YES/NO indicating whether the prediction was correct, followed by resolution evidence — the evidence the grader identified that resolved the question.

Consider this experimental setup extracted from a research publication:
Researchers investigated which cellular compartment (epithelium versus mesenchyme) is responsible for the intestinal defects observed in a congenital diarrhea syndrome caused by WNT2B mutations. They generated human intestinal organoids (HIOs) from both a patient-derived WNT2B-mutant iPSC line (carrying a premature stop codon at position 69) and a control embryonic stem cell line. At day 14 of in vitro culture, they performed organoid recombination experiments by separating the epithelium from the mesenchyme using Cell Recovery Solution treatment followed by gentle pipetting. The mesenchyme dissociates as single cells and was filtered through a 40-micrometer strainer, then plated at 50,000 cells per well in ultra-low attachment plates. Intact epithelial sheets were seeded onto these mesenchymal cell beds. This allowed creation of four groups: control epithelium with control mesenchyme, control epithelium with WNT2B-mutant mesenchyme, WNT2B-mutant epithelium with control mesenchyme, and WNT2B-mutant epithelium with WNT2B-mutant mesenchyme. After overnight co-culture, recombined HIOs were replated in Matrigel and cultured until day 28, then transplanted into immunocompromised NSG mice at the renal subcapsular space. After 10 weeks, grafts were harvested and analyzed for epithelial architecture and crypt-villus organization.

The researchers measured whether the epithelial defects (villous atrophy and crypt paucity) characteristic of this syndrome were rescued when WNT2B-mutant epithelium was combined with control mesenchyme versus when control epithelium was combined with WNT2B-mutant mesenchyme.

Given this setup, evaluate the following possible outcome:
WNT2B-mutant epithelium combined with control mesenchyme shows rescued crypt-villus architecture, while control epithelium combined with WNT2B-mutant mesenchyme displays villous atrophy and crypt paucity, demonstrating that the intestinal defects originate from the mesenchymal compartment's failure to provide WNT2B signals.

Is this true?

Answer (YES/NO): YES